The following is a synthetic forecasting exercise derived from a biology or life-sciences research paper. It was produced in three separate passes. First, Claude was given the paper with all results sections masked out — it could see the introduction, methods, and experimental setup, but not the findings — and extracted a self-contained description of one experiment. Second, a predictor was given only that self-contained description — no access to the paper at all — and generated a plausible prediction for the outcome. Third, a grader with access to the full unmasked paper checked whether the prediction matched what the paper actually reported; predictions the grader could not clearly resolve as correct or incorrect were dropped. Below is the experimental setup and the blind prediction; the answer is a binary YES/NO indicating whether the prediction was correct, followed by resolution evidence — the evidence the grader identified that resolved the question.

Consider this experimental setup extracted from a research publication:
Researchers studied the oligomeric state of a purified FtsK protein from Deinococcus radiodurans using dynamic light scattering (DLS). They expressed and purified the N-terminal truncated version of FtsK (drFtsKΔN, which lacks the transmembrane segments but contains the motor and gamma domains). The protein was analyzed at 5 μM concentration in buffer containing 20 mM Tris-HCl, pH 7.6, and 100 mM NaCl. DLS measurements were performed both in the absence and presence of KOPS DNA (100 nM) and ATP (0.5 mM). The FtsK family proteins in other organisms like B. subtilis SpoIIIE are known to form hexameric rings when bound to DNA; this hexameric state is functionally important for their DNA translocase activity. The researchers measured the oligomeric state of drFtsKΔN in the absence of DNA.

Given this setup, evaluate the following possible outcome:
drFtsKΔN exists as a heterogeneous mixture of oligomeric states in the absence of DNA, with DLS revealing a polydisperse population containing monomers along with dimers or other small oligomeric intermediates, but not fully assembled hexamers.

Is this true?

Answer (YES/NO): NO